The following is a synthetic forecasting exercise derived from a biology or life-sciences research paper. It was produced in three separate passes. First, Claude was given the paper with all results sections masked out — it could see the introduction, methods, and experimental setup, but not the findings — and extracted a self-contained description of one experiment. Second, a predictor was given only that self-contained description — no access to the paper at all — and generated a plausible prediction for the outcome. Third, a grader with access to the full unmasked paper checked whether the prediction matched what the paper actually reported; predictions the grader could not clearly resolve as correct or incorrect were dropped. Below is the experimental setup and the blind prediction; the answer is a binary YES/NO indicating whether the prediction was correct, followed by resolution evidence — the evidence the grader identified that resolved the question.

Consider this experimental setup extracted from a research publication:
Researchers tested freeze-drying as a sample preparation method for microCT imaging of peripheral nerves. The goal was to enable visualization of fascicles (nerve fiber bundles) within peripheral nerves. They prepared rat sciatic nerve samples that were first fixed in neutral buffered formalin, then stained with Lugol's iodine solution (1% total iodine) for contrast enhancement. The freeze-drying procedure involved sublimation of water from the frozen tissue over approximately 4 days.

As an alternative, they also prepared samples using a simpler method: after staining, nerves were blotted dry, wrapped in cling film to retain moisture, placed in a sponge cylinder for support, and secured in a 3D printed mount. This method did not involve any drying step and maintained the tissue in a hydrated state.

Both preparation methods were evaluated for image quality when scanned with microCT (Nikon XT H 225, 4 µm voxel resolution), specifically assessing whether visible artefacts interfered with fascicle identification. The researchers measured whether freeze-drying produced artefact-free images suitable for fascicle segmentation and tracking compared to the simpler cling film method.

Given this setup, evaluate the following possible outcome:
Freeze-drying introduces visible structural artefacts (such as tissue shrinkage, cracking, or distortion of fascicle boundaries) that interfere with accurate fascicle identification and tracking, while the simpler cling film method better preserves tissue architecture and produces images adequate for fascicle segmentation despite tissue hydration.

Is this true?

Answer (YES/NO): NO